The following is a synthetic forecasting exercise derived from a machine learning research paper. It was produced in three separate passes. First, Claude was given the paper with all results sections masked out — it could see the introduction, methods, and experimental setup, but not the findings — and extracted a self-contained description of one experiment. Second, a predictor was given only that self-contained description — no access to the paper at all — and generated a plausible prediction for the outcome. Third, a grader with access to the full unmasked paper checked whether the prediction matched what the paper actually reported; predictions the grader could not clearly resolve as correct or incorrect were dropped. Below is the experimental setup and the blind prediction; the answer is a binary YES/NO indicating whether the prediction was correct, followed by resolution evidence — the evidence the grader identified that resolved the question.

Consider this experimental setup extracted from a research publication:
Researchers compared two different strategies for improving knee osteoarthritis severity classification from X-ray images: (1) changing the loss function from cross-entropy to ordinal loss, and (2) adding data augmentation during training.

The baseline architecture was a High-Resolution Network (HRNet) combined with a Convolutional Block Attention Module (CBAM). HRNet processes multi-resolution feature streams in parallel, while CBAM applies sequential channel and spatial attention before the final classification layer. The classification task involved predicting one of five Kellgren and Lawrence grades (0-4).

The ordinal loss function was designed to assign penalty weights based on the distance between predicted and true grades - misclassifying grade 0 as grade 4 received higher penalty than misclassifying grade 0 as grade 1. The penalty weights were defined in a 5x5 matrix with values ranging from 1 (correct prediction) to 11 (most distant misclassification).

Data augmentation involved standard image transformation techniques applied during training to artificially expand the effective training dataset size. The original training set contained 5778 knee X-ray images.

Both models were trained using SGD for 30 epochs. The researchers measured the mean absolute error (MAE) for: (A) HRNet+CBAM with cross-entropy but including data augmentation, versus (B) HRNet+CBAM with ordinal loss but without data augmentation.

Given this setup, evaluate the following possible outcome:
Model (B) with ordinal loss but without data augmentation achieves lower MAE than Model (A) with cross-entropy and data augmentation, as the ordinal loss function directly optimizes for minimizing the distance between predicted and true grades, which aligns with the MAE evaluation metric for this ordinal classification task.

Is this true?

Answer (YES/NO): NO